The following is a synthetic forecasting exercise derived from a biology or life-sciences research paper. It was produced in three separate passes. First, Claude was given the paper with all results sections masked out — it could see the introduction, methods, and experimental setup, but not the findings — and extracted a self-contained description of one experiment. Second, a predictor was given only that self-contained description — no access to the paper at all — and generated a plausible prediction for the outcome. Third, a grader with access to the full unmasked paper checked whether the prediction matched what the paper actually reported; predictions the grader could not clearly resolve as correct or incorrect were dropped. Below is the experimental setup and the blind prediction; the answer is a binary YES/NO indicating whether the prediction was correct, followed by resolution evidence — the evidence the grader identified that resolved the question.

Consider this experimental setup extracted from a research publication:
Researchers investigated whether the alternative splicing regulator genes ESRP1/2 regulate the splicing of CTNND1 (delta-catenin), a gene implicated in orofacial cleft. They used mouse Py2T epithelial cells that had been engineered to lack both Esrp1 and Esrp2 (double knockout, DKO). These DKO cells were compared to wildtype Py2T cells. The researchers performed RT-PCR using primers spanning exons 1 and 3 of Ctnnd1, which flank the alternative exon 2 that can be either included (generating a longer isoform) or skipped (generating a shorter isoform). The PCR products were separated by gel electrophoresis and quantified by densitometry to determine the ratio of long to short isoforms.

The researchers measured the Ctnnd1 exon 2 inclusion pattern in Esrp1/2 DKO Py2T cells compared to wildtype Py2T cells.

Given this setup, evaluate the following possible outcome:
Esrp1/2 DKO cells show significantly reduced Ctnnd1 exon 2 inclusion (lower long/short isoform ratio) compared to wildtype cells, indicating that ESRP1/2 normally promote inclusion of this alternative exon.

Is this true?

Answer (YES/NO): NO